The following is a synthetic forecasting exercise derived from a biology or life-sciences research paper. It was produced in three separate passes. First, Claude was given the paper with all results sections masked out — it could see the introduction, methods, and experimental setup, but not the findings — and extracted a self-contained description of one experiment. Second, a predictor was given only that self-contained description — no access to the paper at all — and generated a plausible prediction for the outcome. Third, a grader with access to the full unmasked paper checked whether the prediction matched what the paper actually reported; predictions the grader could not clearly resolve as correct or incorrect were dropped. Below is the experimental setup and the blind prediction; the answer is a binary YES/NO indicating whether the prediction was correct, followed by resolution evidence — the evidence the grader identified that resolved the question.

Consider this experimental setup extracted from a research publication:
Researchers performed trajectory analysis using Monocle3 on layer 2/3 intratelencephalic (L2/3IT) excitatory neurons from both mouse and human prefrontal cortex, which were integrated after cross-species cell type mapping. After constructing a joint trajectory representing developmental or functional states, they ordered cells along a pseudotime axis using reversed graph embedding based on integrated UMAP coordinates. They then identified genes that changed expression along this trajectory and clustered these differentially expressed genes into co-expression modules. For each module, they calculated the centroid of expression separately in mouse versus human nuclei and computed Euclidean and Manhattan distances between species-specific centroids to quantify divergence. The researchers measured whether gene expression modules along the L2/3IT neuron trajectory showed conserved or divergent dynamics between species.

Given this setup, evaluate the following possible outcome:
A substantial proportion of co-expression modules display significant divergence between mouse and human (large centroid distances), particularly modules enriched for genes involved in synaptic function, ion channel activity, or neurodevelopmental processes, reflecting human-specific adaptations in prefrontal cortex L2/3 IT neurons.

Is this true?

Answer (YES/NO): YES